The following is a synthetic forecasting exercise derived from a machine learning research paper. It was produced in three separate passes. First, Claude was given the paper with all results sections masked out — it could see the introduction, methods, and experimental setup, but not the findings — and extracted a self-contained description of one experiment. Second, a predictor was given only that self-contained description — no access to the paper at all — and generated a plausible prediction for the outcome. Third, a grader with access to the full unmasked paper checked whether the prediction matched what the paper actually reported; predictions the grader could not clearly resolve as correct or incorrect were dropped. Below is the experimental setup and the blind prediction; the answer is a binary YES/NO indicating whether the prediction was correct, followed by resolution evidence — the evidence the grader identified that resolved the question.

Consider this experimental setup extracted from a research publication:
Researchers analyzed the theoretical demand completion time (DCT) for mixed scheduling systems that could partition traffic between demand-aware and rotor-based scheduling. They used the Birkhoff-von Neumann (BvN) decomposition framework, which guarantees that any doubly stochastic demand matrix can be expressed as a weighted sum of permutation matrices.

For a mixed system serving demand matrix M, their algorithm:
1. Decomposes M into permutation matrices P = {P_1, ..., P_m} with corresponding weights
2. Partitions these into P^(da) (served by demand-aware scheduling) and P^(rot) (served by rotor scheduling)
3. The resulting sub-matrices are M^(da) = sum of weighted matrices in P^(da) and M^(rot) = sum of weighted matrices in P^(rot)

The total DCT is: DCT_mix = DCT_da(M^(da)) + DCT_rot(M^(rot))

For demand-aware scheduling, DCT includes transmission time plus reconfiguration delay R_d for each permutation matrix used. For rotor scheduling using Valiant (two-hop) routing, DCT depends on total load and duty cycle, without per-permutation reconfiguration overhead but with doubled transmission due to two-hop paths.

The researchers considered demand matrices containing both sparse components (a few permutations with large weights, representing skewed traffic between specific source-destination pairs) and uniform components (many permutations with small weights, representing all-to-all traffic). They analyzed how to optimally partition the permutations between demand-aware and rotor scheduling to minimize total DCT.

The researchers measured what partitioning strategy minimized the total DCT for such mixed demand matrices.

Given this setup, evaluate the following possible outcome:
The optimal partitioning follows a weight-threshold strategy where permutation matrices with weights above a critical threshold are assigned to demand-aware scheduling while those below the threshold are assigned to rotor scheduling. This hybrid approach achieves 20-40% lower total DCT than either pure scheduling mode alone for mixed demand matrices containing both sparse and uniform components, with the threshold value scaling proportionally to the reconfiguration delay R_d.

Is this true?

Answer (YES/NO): NO